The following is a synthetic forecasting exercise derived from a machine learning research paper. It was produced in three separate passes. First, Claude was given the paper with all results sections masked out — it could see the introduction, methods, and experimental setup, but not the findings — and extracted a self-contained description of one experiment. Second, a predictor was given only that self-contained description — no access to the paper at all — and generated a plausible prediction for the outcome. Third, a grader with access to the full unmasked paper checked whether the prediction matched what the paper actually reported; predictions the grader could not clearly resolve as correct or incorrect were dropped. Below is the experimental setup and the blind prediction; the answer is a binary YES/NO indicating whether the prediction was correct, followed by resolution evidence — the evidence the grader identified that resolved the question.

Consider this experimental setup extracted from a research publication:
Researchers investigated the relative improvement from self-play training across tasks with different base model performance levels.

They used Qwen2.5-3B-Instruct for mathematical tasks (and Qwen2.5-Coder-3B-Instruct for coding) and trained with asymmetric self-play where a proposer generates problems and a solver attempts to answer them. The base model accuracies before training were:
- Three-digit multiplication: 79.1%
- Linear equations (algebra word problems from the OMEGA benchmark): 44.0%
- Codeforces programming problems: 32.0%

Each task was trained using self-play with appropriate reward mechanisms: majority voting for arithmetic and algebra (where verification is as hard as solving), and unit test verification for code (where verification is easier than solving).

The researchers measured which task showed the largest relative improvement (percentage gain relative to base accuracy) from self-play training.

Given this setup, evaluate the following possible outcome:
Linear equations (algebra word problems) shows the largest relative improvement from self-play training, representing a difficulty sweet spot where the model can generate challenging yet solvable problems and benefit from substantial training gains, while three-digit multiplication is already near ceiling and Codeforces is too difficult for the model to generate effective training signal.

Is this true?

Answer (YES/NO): YES